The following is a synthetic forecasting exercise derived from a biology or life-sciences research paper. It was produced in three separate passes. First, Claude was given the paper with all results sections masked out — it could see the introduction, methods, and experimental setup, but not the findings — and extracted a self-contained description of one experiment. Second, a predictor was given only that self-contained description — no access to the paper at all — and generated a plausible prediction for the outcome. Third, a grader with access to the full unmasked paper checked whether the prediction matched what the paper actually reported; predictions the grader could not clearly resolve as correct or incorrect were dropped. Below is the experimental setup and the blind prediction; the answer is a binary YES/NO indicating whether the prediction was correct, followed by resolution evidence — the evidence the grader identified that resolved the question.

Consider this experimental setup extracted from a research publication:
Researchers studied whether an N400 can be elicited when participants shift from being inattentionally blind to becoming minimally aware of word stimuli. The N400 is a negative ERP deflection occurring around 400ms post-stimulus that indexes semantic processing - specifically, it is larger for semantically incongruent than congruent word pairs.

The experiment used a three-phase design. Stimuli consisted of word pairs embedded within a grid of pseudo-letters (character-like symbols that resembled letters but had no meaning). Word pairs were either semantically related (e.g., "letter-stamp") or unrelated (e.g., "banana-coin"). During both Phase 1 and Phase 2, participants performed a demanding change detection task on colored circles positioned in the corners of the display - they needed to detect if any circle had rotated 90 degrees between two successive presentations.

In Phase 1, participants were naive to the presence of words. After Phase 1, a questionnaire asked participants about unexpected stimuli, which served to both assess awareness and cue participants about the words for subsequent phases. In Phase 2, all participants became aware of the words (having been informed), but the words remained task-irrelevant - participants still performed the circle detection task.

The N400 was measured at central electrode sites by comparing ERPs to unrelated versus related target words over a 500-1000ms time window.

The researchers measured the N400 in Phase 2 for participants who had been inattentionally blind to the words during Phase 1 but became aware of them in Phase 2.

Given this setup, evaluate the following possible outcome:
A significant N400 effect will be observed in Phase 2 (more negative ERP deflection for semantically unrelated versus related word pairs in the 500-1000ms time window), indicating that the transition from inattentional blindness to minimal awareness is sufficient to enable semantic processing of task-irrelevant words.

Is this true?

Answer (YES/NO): YES